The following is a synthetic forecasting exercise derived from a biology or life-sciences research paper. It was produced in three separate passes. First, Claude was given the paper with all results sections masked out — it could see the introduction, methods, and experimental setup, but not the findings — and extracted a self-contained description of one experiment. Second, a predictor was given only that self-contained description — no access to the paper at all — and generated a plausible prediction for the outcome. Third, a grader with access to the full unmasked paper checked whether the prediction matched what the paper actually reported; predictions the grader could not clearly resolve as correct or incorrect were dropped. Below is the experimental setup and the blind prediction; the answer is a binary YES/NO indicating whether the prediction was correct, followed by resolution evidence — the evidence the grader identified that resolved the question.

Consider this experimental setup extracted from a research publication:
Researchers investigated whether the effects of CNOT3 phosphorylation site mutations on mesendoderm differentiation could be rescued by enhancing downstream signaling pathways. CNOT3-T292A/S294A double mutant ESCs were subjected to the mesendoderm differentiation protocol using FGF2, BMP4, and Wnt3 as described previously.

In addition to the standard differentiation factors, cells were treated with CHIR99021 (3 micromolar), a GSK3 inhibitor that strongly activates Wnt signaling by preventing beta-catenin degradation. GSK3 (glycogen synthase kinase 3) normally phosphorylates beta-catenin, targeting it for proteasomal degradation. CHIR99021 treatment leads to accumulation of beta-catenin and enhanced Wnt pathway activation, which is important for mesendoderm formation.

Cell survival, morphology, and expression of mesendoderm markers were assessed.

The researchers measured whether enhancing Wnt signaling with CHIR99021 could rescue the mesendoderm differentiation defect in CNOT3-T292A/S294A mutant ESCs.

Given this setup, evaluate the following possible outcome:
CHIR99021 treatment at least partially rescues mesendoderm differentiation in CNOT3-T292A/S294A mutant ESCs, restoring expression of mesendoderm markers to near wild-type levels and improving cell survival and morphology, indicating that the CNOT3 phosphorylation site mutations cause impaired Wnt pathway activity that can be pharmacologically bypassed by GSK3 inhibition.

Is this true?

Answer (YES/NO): NO